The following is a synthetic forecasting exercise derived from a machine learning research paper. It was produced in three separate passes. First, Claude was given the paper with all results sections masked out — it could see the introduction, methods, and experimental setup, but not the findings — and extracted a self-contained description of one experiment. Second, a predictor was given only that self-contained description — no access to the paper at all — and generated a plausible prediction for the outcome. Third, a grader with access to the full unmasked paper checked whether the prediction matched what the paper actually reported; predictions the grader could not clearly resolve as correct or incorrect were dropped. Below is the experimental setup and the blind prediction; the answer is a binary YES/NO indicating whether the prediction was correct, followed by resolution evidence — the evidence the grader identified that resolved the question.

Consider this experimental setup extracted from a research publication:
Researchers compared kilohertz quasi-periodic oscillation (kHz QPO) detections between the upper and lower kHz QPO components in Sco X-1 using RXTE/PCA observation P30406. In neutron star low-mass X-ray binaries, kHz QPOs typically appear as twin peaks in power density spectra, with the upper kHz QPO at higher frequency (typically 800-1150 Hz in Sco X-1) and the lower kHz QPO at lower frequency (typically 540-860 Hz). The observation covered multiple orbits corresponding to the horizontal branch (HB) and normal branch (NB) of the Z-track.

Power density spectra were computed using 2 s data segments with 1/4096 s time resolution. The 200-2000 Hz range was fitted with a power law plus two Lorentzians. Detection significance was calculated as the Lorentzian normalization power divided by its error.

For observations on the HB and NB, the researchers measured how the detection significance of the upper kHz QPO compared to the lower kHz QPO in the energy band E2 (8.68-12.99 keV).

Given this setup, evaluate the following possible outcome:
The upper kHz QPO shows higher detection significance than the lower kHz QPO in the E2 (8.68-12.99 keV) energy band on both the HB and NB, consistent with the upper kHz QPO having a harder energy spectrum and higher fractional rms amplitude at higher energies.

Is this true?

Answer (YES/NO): YES